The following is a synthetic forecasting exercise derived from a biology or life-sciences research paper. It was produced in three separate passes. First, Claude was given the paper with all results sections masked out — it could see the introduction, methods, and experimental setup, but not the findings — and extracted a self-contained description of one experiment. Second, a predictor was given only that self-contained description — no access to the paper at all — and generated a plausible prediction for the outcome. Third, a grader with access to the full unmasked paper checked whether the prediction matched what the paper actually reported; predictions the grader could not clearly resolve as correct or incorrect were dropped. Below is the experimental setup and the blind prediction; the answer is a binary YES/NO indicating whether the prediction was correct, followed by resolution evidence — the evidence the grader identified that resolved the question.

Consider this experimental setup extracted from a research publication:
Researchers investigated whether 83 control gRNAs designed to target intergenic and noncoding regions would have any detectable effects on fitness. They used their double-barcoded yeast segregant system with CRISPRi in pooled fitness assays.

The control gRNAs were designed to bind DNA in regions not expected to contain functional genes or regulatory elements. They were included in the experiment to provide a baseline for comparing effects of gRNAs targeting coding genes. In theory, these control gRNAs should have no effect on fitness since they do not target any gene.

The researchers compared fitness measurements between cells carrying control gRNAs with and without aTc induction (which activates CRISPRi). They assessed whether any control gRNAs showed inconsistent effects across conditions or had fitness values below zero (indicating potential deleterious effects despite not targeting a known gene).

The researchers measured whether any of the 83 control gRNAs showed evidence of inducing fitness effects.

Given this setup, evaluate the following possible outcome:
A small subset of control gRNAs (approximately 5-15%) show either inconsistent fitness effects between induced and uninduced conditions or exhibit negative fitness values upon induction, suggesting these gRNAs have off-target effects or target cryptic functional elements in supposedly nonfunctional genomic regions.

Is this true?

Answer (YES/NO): YES